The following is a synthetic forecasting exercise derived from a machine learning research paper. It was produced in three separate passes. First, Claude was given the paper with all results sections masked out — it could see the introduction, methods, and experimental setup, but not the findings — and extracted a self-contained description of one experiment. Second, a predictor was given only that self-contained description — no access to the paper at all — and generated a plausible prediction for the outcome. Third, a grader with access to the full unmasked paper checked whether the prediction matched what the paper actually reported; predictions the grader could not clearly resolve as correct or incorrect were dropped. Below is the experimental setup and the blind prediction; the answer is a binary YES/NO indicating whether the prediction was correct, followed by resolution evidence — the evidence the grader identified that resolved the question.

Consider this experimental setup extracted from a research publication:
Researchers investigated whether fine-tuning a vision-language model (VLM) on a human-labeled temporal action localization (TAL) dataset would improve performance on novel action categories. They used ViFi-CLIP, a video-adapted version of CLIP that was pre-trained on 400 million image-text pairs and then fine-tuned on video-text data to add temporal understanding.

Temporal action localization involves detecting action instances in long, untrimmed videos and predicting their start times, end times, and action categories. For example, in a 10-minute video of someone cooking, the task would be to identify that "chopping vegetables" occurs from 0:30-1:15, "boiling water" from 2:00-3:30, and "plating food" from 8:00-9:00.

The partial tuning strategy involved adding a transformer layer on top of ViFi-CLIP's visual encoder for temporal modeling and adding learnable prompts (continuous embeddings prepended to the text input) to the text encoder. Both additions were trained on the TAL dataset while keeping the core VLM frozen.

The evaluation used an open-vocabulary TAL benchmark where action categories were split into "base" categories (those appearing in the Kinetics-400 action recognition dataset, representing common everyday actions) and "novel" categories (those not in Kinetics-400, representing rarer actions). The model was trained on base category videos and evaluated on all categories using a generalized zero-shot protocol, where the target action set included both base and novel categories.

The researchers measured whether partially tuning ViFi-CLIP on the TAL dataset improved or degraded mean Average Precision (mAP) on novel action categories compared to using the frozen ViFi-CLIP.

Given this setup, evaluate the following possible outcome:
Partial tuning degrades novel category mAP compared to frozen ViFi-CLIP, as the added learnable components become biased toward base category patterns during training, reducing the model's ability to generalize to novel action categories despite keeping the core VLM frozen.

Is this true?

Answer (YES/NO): YES